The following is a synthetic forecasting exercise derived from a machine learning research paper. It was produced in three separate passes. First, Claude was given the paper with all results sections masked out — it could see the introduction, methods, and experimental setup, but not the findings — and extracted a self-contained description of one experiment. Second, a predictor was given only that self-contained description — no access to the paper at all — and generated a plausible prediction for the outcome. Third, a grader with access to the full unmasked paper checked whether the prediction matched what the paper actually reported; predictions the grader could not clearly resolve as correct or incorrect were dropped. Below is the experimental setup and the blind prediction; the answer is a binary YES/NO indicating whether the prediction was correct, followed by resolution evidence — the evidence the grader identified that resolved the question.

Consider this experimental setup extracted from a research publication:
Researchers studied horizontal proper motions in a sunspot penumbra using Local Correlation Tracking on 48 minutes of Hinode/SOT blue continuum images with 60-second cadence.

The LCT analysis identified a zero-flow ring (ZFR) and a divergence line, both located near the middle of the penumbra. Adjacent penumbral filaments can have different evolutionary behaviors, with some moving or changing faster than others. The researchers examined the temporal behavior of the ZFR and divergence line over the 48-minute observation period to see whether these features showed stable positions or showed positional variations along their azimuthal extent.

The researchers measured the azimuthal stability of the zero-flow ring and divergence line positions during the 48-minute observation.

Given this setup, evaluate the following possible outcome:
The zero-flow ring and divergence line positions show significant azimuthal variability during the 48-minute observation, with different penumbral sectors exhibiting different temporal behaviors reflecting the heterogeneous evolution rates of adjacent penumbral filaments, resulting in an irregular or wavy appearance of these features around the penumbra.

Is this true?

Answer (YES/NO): YES